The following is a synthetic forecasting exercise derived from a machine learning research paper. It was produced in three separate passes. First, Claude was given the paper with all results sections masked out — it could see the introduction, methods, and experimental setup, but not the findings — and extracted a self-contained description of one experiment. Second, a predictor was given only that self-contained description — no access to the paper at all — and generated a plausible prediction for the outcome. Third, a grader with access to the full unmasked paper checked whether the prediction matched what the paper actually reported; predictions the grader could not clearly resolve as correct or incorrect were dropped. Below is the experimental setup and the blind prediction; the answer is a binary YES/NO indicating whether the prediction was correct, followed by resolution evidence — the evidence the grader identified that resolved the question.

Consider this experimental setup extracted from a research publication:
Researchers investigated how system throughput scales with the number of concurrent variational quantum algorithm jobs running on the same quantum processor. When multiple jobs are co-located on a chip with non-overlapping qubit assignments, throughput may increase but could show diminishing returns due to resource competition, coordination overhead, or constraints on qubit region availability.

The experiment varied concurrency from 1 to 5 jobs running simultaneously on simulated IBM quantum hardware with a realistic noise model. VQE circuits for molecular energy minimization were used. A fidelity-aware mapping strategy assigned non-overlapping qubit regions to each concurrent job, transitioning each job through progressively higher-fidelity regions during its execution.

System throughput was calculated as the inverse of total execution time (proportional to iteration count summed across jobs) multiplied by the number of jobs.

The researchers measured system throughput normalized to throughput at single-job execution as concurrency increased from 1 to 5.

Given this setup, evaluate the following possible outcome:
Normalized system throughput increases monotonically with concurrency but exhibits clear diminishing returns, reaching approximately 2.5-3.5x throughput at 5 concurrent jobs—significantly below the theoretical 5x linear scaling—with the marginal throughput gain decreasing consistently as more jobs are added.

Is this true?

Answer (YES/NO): NO